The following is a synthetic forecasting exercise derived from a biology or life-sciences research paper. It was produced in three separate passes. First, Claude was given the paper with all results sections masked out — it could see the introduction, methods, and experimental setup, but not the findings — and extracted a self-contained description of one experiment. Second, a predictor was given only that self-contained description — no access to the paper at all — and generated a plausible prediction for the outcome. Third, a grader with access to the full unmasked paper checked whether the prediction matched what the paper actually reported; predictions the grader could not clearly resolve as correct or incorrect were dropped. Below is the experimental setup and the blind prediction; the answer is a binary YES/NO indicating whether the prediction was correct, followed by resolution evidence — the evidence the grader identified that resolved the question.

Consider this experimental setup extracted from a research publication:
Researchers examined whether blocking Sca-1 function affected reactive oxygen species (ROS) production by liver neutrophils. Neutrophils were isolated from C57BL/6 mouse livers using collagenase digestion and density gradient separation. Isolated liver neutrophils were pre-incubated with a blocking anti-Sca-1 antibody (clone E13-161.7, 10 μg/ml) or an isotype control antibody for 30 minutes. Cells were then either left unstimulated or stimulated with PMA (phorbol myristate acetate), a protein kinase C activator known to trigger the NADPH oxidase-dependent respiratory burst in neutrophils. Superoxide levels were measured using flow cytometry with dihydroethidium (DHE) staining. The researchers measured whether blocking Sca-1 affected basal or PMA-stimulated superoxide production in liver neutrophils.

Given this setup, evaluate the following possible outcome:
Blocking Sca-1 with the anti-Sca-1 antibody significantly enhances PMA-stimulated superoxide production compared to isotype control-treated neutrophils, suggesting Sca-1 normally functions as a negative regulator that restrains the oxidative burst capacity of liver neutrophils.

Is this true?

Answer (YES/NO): NO